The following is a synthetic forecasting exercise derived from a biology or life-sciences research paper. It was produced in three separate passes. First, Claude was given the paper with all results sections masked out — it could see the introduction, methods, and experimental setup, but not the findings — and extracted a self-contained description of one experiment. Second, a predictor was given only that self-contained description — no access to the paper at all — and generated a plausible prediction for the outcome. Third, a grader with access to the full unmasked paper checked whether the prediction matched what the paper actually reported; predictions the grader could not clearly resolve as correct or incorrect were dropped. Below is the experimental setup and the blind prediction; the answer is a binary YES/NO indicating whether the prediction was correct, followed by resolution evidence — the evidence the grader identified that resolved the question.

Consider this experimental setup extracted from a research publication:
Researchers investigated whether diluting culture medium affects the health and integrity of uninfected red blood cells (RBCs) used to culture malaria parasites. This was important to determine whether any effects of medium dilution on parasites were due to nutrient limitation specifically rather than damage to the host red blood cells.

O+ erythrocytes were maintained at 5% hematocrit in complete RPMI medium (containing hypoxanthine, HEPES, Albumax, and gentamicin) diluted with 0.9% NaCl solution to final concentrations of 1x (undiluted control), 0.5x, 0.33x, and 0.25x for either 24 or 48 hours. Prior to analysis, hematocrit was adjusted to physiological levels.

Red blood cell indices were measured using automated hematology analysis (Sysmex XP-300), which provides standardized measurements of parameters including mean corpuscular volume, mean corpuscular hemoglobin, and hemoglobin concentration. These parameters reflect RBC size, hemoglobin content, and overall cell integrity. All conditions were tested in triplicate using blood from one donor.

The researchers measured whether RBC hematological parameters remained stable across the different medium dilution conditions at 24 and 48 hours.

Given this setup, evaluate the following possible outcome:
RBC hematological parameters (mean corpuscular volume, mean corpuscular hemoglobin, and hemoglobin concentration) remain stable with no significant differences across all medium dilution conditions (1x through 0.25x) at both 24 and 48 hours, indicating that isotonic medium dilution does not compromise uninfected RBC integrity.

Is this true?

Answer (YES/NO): YES